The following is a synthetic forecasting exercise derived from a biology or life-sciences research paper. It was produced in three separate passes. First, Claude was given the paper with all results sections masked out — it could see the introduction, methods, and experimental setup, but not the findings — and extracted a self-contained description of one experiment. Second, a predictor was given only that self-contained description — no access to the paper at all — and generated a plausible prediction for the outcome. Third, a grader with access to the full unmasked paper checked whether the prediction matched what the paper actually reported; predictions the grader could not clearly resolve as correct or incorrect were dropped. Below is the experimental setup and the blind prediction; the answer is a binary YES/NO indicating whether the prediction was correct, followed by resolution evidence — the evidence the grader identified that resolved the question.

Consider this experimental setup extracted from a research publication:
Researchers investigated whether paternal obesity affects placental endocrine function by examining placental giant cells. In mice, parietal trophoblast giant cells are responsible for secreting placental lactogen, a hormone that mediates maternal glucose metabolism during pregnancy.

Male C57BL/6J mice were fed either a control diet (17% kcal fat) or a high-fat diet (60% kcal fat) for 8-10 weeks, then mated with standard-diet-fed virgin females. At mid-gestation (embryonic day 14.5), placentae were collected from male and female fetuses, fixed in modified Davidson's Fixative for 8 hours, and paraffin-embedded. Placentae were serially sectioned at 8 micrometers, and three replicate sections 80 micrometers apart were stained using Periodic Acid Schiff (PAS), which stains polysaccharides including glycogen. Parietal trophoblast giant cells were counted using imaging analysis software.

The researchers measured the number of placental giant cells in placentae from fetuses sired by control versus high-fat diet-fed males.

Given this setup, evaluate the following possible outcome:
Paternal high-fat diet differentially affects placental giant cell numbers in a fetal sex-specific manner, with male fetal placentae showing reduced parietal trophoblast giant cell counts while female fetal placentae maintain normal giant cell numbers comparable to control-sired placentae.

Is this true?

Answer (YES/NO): NO